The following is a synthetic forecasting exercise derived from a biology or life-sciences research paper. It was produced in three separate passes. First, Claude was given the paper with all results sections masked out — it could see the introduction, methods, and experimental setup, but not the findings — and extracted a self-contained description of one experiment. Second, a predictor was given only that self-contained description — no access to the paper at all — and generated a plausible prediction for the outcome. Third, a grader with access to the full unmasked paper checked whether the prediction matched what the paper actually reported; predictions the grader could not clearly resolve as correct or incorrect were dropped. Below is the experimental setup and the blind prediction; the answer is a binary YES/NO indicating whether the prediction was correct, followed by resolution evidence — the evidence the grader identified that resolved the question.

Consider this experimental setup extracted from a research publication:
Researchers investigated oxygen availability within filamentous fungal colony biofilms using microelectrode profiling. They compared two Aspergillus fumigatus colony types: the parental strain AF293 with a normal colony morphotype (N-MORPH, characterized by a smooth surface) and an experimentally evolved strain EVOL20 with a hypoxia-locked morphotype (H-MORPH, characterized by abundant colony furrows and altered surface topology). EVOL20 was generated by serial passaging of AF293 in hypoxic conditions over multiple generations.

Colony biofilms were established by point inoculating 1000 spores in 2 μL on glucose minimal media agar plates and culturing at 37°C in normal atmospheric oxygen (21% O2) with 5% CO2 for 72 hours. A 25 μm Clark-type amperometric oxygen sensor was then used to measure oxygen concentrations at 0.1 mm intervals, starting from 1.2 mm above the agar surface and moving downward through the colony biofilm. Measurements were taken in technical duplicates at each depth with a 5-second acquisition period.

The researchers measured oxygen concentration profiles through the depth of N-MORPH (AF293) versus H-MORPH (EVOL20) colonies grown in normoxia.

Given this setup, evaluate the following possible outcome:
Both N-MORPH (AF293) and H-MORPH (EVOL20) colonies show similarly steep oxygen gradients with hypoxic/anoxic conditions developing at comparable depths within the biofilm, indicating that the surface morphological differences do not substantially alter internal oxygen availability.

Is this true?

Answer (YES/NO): NO